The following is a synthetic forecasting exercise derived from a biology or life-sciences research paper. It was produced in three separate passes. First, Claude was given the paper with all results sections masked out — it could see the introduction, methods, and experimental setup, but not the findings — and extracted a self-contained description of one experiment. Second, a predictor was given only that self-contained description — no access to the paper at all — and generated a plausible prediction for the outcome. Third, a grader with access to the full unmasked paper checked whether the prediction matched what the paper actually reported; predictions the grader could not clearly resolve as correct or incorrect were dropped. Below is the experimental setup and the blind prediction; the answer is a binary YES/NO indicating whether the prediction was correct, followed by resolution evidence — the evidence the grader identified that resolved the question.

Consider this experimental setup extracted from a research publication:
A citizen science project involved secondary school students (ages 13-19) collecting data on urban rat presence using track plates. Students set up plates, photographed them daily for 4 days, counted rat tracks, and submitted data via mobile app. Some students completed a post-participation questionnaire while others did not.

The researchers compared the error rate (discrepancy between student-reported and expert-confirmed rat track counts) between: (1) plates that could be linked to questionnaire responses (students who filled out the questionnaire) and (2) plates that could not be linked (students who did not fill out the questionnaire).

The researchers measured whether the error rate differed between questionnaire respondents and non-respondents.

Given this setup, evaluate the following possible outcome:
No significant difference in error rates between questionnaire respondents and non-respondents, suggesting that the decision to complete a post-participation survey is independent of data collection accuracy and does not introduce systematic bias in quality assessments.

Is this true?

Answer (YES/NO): YES